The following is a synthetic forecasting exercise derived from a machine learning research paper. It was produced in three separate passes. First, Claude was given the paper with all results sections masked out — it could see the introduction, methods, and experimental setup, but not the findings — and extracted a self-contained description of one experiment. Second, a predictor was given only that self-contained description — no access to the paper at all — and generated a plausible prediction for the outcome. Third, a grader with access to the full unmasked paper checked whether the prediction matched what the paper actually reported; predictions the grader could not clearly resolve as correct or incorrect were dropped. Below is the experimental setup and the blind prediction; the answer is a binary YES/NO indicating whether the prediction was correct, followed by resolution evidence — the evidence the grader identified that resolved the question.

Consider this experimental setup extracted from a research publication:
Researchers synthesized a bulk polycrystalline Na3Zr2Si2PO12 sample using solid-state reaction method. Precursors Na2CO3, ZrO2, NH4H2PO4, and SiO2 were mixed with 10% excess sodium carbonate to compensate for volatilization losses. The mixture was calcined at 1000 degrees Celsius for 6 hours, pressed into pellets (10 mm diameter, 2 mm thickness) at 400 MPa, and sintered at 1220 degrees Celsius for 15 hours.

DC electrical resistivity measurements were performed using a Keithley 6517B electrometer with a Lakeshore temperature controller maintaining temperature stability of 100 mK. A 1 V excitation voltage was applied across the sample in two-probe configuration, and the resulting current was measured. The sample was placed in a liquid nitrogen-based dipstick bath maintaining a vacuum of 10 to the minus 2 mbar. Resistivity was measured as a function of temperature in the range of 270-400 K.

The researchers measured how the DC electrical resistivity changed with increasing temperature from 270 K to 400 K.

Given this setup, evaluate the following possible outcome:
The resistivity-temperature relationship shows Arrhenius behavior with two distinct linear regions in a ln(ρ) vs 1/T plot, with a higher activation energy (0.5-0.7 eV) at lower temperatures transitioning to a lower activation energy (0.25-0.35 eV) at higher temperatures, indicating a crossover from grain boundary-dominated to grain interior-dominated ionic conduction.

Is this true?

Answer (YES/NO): NO